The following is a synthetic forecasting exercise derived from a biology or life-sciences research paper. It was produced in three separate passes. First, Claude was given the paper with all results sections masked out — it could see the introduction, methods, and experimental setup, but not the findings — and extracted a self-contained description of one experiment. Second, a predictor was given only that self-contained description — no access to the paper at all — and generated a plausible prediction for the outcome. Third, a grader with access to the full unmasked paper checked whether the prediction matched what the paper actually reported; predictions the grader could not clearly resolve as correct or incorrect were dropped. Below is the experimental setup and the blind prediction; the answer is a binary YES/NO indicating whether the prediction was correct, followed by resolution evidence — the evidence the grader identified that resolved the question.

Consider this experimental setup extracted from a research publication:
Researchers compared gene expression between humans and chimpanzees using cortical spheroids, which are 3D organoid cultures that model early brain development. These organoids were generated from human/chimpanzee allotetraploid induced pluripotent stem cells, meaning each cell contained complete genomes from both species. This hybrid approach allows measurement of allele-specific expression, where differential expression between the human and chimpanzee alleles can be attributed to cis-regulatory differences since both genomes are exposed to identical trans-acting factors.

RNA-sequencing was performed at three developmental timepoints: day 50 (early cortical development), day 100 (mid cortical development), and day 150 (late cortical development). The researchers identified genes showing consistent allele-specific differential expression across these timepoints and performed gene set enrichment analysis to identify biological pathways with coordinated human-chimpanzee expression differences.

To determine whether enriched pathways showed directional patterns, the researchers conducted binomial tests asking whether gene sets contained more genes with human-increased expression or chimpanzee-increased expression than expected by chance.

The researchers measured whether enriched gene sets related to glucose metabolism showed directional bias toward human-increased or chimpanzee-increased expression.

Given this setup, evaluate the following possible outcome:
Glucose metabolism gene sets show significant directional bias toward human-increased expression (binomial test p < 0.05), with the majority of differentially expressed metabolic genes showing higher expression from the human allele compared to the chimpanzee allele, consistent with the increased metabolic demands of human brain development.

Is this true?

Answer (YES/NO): NO